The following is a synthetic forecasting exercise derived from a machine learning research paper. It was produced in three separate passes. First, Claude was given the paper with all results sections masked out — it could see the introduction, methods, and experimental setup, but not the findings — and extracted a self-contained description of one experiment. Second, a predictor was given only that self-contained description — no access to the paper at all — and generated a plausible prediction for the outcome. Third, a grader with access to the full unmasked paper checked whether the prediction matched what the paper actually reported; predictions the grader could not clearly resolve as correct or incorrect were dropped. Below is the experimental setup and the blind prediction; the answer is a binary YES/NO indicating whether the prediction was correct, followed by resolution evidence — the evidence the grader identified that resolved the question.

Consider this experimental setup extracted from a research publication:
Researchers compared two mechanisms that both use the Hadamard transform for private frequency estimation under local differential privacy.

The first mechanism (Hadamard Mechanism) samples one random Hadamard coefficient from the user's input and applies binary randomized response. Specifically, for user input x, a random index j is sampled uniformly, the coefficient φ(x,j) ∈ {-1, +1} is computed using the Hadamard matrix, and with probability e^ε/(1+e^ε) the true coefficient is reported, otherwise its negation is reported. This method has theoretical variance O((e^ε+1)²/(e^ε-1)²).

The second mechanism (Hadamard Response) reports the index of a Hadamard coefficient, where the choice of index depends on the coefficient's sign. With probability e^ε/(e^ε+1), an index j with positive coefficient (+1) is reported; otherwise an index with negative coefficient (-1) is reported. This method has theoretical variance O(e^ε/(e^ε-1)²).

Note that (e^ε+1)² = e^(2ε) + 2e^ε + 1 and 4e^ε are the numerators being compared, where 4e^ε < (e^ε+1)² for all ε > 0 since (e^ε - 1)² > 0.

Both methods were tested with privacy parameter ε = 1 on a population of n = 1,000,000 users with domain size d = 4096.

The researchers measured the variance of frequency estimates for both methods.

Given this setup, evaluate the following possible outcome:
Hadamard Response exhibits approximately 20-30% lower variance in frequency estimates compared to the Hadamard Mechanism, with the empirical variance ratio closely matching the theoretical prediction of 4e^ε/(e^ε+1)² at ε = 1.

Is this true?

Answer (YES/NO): NO